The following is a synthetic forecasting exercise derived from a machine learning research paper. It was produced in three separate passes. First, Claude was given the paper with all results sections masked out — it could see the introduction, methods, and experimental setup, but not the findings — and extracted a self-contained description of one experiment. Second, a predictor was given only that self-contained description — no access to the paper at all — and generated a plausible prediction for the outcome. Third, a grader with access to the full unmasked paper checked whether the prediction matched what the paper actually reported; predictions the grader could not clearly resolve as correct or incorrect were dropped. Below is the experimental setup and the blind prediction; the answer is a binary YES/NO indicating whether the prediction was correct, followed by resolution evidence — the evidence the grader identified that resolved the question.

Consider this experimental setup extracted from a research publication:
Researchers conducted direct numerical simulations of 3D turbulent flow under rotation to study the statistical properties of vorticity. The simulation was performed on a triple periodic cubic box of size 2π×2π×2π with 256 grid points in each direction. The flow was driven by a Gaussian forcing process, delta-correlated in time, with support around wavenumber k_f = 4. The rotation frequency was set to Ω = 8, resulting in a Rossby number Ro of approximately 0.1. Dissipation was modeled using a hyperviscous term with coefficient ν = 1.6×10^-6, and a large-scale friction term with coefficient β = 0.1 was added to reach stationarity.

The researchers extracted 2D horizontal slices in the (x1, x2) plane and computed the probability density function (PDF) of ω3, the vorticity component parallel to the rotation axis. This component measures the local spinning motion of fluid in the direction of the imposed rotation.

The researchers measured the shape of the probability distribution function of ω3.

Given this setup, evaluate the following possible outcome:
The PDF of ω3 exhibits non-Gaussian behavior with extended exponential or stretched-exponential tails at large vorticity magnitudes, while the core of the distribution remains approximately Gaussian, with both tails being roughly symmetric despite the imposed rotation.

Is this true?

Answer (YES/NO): NO